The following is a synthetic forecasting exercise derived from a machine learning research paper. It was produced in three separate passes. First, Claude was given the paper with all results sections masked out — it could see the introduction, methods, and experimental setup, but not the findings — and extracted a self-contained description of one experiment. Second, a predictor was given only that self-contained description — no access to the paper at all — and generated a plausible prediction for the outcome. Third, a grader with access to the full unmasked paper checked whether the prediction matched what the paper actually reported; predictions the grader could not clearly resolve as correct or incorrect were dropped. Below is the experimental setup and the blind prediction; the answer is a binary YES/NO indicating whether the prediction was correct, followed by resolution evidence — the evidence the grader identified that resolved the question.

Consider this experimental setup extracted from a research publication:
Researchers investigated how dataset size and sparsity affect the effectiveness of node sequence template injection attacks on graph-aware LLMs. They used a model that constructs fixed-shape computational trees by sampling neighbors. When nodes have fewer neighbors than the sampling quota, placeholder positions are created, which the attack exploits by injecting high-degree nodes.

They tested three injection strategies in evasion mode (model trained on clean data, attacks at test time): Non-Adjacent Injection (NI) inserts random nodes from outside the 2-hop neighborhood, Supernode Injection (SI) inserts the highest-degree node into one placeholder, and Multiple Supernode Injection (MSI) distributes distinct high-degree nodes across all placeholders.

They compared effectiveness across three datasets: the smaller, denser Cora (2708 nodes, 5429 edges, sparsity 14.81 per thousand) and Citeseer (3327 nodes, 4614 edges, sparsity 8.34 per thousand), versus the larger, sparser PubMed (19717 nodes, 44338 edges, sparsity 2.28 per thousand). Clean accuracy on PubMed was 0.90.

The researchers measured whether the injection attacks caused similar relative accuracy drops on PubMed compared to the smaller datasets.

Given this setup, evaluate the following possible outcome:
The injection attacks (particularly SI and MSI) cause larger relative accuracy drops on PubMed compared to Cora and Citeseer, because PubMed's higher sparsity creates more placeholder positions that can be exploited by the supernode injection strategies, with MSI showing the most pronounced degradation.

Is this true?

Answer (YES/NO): NO